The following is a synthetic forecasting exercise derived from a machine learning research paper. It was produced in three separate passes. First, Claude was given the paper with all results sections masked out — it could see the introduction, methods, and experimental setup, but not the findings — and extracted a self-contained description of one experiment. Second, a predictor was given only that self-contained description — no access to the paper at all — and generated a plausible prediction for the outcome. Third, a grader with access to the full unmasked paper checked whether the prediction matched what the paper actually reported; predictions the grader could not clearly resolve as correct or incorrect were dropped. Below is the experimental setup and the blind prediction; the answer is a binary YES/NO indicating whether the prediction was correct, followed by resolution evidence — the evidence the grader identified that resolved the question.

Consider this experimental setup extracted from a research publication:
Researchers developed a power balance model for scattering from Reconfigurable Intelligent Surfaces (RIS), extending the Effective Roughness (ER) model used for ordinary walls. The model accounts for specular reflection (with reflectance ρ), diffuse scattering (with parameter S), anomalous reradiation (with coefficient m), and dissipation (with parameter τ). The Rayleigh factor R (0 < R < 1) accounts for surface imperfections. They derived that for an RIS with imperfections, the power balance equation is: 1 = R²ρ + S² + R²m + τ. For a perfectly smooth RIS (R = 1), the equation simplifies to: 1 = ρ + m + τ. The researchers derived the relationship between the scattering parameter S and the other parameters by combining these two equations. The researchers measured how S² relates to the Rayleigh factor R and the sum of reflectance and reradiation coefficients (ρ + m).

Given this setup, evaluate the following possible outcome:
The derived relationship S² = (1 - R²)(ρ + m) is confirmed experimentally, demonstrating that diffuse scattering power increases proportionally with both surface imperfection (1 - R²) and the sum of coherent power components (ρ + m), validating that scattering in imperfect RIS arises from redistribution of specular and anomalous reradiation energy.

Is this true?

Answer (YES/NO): NO